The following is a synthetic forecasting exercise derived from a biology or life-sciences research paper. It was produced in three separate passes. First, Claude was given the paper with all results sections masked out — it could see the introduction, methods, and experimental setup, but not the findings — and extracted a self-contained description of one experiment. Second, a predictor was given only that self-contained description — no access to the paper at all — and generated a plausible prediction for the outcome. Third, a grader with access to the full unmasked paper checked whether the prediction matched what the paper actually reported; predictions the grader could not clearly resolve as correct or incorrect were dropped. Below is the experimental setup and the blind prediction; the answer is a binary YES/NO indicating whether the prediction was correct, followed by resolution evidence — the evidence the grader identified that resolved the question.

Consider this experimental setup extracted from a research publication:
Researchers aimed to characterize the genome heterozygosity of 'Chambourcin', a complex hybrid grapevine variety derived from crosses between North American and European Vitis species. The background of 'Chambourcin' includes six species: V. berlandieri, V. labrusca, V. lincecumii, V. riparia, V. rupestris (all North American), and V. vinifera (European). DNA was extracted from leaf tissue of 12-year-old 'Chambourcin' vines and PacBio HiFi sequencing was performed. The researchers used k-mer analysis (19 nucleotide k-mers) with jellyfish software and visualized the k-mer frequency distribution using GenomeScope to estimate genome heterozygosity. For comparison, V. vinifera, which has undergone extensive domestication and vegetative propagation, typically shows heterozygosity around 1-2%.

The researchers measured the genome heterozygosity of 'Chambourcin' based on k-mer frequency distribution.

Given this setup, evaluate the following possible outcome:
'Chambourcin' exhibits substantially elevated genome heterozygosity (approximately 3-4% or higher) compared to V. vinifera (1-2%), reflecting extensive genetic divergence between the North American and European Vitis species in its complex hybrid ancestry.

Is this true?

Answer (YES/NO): NO